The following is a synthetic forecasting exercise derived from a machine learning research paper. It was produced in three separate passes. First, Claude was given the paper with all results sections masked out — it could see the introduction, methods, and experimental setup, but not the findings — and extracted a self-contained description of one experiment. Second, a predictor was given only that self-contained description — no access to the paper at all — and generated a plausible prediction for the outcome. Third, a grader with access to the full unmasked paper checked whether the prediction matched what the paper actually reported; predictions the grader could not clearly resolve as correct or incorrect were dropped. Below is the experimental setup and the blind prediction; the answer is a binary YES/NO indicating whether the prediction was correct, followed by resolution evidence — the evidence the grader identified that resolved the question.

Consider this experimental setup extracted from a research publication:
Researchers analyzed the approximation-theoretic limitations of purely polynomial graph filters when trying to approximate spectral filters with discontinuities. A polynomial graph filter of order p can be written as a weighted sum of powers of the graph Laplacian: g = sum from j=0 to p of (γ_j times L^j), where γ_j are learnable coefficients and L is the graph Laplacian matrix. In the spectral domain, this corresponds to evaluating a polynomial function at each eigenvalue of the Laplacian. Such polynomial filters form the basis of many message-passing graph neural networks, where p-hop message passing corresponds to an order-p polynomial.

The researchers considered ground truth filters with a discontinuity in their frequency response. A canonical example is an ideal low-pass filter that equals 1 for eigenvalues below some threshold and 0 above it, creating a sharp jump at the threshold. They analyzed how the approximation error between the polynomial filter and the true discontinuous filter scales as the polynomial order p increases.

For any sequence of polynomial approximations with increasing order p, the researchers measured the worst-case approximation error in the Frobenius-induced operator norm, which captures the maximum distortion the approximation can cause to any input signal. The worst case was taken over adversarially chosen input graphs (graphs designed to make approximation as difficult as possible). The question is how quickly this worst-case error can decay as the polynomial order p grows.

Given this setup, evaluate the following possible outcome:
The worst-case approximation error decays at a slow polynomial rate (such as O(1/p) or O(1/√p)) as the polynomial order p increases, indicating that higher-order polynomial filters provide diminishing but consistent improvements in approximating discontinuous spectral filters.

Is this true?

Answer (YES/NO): NO